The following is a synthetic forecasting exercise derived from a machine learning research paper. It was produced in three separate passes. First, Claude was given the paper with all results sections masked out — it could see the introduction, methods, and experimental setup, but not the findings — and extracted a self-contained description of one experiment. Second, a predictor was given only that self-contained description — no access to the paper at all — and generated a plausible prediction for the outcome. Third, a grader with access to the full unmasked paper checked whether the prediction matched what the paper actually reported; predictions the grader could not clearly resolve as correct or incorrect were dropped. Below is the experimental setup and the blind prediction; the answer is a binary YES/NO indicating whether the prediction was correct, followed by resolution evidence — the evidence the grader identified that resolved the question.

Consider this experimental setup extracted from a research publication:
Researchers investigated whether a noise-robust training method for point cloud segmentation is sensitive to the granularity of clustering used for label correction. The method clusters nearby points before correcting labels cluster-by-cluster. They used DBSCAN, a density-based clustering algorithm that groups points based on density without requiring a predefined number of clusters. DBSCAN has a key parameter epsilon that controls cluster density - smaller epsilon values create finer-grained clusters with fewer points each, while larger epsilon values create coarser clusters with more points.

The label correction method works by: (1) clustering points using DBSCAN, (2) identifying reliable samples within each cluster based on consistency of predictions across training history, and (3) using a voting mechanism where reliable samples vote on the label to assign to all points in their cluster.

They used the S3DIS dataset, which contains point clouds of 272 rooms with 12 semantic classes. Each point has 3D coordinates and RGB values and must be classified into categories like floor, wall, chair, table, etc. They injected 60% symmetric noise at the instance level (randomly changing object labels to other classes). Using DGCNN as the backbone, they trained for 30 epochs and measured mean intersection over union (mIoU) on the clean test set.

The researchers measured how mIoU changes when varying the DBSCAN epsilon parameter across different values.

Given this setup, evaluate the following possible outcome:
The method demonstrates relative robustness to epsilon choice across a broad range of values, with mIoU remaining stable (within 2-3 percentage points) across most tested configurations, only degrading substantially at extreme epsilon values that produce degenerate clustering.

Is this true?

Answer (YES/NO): YES